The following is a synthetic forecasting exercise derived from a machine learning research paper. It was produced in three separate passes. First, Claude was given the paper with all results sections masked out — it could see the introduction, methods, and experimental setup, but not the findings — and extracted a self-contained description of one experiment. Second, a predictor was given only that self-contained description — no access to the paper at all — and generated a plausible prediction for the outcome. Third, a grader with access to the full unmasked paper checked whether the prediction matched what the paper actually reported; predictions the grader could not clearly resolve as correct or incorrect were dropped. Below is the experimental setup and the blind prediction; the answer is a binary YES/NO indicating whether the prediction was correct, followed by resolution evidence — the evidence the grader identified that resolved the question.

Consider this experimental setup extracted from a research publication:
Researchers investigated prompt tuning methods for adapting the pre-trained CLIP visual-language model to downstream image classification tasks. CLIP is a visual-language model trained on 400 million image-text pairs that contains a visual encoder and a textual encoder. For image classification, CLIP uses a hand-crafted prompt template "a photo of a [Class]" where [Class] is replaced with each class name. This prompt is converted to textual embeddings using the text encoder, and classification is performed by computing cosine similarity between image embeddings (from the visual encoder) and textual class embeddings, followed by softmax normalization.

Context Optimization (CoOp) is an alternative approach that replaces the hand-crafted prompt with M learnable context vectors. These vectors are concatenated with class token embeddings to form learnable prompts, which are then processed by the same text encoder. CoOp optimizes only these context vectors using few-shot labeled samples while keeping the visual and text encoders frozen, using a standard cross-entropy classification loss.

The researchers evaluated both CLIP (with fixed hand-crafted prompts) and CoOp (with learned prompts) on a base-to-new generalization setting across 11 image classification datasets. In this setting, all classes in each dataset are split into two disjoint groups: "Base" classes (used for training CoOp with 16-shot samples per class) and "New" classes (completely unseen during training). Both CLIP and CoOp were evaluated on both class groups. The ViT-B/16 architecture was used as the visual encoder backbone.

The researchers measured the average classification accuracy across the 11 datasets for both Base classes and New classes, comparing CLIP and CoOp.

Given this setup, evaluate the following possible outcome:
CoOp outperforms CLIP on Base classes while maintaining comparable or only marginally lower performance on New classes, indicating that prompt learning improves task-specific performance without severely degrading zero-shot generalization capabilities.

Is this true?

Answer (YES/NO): NO